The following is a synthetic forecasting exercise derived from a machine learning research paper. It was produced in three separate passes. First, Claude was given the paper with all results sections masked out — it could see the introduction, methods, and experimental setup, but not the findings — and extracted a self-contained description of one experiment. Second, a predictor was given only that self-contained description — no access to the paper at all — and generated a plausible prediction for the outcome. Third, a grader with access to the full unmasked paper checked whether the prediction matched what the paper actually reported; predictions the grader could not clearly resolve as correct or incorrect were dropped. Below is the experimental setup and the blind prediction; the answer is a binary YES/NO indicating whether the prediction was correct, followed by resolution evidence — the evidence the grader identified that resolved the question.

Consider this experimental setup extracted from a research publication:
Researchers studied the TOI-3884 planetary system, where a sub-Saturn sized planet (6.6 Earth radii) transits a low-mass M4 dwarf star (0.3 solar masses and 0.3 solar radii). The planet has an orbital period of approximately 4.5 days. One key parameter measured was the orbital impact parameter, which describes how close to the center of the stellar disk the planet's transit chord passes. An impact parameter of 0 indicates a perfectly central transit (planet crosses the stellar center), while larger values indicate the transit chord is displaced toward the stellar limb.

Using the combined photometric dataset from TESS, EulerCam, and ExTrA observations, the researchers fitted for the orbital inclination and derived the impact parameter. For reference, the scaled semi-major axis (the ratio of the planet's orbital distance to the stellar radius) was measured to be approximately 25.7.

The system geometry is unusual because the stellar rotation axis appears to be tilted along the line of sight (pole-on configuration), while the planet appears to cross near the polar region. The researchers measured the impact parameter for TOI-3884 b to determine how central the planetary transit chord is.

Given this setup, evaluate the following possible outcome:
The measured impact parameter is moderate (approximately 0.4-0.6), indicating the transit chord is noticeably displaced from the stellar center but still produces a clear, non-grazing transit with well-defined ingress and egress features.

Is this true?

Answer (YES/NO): NO